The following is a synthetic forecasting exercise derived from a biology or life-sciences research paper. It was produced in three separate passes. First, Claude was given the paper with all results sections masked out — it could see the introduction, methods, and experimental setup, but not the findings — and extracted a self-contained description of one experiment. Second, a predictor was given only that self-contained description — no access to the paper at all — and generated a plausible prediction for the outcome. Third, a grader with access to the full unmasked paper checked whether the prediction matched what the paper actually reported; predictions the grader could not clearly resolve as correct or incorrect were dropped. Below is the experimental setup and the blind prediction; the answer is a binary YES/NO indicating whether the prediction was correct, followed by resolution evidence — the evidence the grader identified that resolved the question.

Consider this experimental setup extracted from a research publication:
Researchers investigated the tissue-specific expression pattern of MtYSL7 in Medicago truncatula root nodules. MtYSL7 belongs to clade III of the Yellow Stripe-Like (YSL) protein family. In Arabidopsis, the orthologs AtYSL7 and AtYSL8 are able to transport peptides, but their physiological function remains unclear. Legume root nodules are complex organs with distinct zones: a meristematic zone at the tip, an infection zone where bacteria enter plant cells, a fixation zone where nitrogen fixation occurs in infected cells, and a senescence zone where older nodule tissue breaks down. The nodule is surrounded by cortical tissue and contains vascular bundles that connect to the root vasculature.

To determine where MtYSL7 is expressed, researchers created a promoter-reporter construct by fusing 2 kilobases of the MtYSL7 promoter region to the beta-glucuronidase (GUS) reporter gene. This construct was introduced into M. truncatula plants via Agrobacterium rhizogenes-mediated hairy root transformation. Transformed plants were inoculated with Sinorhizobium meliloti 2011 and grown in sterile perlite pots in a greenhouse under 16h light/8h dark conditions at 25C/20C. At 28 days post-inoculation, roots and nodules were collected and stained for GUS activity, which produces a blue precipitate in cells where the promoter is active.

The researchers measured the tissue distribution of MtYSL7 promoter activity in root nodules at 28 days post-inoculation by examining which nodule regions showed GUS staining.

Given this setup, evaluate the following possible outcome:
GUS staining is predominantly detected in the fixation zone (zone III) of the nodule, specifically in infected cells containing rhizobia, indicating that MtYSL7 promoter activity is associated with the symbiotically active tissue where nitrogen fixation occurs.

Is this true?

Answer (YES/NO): NO